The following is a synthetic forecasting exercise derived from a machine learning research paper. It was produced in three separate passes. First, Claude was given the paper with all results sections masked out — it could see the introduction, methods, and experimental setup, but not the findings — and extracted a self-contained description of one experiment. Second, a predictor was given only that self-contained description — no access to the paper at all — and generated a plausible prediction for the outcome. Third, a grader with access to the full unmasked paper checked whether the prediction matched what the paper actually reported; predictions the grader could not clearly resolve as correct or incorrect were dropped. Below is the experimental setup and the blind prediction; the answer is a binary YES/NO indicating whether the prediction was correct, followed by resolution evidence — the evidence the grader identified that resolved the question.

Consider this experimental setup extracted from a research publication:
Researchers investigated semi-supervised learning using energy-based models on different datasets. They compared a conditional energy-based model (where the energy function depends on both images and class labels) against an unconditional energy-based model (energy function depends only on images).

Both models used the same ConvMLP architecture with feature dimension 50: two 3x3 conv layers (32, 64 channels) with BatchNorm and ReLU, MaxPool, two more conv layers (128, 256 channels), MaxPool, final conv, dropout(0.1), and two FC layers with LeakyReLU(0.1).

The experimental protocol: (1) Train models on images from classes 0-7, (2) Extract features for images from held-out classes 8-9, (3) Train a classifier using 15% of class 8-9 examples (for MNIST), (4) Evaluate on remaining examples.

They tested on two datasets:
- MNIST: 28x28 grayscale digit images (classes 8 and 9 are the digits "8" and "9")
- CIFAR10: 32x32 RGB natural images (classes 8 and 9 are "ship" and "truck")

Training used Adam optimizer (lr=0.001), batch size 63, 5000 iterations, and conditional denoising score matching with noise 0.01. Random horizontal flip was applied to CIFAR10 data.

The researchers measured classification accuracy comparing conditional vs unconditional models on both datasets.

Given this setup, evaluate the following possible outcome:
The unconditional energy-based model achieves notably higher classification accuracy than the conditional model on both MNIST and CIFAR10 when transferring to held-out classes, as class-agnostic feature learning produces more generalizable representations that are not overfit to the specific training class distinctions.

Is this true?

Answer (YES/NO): NO